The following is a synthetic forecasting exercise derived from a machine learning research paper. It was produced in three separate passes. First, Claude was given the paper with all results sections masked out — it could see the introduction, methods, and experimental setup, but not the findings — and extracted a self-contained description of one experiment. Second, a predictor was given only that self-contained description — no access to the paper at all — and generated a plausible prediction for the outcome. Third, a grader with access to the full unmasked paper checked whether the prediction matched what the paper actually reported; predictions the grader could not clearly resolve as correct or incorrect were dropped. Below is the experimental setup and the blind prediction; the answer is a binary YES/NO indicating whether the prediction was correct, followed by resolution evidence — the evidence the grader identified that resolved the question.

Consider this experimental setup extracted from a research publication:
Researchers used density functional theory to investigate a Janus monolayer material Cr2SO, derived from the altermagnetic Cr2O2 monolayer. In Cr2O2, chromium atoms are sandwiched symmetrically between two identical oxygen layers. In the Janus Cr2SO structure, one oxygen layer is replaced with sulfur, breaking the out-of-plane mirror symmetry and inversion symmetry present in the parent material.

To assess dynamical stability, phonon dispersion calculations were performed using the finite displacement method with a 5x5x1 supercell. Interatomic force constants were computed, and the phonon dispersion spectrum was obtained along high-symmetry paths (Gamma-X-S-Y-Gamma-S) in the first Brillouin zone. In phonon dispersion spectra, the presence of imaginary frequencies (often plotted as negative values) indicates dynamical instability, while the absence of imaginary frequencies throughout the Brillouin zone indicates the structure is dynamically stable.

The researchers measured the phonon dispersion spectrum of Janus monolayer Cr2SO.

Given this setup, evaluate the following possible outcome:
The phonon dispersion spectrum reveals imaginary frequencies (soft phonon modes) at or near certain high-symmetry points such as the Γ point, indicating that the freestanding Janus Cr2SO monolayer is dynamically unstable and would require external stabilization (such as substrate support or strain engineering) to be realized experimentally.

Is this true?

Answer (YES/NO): NO